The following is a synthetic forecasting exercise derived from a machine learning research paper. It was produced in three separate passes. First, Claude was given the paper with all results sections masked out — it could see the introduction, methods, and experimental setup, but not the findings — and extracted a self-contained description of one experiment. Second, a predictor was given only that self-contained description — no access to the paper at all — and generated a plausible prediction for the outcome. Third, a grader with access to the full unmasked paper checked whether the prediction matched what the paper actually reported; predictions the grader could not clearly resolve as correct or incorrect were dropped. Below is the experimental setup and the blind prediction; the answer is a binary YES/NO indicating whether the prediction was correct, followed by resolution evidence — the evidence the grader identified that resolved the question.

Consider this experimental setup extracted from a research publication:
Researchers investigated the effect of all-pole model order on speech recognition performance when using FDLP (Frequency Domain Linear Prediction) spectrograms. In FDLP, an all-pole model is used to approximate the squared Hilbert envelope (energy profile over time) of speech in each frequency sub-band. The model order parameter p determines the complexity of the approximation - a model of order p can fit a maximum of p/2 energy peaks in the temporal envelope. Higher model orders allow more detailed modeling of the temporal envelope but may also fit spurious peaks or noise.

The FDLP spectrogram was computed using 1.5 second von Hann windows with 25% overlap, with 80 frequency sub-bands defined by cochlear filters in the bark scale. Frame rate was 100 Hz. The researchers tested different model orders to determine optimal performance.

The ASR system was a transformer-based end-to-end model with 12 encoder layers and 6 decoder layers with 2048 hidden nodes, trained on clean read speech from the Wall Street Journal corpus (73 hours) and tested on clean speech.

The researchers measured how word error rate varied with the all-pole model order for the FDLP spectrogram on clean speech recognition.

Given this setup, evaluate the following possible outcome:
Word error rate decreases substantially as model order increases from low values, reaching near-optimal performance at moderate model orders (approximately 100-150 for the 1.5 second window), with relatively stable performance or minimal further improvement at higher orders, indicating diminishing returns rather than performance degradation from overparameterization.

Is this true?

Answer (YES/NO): YES